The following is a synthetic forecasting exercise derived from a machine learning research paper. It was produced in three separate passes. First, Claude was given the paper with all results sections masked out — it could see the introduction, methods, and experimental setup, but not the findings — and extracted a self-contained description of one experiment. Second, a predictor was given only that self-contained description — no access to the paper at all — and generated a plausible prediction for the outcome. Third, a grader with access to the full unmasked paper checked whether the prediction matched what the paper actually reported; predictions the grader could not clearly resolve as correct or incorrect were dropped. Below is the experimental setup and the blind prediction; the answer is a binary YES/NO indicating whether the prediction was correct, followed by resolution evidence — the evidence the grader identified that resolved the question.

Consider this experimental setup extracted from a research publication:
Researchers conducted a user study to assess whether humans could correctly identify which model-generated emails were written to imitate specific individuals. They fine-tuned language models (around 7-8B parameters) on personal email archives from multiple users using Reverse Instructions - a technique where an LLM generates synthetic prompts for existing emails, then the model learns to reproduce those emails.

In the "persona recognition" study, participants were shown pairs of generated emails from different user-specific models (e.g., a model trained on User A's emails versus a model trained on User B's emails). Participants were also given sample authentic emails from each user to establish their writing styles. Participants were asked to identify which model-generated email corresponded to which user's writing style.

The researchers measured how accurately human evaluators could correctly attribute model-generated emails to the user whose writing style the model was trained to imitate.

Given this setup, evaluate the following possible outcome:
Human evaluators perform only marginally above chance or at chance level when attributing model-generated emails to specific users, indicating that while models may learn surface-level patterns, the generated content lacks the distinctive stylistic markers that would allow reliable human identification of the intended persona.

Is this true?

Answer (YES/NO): NO